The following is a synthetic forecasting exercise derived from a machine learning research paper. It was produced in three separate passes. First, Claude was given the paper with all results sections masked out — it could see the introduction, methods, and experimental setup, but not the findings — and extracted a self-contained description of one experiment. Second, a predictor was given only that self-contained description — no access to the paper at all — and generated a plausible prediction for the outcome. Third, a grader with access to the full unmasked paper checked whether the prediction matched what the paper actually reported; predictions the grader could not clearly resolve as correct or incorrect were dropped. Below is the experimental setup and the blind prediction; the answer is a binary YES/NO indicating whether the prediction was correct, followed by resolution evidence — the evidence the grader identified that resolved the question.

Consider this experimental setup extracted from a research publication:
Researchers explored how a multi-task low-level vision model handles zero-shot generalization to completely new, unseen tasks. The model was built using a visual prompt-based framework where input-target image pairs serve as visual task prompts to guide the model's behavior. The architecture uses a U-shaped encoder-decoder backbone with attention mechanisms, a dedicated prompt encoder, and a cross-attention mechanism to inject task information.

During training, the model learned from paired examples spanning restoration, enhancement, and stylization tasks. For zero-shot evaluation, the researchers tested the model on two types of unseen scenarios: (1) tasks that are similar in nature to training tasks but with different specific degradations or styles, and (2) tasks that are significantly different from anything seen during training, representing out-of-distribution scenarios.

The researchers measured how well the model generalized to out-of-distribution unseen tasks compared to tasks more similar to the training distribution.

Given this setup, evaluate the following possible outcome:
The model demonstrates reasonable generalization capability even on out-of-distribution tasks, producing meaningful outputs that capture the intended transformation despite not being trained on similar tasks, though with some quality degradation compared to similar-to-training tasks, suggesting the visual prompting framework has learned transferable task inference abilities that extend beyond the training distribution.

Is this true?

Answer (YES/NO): NO